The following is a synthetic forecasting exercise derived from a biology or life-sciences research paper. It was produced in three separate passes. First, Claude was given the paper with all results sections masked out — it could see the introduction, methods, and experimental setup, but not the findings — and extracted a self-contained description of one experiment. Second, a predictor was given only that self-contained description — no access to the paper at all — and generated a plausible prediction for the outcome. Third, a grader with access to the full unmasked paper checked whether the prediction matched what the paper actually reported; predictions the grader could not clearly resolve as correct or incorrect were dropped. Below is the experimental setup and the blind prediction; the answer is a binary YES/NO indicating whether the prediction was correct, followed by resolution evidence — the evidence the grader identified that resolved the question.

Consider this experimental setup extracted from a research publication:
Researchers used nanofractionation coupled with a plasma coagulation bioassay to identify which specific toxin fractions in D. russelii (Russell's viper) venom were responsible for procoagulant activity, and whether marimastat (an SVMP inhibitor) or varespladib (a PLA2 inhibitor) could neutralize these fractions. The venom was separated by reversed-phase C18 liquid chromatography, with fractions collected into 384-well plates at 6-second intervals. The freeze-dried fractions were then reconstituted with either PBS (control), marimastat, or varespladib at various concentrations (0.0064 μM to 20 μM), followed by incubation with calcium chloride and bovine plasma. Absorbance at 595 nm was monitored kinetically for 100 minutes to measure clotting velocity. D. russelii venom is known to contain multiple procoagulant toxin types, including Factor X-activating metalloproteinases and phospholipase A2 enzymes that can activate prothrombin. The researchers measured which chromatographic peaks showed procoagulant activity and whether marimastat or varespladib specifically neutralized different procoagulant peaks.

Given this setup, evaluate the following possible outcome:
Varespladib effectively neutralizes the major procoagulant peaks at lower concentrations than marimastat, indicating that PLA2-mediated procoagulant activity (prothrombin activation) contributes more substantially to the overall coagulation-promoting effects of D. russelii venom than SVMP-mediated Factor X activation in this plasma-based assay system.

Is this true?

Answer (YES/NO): NO